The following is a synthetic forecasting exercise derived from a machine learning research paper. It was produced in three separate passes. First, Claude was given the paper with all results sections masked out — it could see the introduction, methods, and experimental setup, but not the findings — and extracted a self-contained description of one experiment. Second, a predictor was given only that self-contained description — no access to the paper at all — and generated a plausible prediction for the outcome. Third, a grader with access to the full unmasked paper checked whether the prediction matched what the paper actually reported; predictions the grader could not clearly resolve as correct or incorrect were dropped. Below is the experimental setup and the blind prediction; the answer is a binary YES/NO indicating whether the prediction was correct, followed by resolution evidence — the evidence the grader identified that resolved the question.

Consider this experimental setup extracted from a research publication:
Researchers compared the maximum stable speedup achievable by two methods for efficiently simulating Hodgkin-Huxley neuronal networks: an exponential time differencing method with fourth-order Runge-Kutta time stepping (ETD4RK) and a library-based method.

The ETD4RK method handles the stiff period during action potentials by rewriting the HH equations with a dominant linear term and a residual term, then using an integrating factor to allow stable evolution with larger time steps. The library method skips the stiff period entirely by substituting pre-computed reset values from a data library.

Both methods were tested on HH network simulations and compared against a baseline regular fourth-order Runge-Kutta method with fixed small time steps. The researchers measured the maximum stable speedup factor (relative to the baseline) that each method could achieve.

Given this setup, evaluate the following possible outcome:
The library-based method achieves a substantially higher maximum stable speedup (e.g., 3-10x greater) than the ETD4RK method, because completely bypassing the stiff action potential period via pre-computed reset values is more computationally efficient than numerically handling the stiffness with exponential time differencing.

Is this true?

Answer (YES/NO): NO